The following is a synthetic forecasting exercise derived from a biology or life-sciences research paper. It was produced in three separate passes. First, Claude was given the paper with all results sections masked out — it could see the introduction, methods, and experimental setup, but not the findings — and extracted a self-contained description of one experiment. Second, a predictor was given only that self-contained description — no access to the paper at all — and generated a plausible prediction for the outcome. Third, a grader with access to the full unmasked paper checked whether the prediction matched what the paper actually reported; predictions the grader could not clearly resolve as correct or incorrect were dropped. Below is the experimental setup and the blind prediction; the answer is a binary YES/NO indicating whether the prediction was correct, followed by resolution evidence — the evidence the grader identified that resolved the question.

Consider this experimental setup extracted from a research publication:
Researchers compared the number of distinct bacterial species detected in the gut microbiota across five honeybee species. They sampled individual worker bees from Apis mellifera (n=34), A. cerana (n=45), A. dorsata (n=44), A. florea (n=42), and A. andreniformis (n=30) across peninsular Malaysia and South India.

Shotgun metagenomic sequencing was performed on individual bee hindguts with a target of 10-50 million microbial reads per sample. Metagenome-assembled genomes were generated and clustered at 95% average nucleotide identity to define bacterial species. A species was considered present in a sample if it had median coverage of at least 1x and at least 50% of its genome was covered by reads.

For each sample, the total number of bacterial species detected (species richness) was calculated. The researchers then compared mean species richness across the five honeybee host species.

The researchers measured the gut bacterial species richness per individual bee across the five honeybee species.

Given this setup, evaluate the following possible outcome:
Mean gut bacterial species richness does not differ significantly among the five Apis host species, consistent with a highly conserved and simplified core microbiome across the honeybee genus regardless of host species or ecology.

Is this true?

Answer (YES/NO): NO